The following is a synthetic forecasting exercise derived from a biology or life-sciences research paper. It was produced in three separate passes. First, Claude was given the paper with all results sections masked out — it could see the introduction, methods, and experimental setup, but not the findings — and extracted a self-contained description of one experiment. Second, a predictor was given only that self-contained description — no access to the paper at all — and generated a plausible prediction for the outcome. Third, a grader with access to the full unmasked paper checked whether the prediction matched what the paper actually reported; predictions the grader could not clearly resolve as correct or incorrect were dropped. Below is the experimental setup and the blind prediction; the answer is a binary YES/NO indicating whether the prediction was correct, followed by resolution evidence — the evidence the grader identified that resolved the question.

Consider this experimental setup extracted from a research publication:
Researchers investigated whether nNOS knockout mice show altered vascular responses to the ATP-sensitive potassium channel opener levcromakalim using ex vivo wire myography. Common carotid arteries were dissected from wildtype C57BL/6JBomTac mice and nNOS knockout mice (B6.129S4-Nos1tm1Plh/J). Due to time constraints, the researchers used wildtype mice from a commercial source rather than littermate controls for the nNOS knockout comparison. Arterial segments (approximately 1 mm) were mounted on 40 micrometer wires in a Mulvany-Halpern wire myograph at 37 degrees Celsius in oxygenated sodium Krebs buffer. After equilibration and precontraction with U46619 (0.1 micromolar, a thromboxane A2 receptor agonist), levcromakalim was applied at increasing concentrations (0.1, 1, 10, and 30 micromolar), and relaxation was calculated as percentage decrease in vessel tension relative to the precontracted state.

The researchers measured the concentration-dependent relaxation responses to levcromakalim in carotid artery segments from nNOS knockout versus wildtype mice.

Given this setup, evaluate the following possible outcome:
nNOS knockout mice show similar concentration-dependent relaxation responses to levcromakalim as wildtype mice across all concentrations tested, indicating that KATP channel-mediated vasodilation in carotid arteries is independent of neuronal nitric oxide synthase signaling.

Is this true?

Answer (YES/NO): YES